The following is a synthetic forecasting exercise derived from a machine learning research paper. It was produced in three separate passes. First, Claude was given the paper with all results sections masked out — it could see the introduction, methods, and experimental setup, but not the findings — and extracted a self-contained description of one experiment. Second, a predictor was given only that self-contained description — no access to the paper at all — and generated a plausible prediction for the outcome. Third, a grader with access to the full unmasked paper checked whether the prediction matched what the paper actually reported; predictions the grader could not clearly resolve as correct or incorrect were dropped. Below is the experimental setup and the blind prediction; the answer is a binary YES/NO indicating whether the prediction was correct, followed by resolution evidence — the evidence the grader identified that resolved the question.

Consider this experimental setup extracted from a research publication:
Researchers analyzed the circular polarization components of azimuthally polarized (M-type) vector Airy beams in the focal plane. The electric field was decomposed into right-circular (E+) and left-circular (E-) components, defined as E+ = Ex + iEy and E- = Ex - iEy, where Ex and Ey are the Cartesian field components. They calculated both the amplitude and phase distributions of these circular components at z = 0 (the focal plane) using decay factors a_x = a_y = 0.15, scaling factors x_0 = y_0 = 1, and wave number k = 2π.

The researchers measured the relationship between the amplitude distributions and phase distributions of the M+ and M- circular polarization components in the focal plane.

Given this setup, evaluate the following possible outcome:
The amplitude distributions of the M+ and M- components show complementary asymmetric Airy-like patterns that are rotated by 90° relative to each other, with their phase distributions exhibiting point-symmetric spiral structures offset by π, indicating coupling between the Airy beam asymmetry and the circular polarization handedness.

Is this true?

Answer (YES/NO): NO